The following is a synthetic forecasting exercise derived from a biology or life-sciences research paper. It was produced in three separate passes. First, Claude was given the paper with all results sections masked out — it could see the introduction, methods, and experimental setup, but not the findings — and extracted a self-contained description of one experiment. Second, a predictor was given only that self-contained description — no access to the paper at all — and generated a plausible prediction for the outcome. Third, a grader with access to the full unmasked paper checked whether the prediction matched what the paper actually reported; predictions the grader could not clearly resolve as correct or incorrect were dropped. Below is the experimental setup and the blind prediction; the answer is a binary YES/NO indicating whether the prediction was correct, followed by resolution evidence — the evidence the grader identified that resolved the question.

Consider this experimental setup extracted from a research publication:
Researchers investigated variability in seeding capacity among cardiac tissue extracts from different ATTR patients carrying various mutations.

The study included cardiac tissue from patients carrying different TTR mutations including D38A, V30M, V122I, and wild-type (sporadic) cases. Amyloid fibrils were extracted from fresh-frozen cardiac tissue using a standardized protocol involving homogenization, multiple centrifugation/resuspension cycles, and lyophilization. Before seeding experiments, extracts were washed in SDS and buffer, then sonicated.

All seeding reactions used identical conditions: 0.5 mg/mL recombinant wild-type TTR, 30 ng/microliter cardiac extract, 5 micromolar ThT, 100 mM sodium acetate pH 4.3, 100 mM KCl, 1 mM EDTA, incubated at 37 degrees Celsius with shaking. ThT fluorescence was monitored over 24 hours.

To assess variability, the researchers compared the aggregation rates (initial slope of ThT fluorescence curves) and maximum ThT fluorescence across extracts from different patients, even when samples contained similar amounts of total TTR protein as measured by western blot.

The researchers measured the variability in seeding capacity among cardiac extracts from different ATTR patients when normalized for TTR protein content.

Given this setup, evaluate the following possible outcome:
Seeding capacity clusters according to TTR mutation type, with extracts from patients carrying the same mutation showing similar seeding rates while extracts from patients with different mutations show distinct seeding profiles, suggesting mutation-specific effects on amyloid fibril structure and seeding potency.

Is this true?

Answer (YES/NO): NO